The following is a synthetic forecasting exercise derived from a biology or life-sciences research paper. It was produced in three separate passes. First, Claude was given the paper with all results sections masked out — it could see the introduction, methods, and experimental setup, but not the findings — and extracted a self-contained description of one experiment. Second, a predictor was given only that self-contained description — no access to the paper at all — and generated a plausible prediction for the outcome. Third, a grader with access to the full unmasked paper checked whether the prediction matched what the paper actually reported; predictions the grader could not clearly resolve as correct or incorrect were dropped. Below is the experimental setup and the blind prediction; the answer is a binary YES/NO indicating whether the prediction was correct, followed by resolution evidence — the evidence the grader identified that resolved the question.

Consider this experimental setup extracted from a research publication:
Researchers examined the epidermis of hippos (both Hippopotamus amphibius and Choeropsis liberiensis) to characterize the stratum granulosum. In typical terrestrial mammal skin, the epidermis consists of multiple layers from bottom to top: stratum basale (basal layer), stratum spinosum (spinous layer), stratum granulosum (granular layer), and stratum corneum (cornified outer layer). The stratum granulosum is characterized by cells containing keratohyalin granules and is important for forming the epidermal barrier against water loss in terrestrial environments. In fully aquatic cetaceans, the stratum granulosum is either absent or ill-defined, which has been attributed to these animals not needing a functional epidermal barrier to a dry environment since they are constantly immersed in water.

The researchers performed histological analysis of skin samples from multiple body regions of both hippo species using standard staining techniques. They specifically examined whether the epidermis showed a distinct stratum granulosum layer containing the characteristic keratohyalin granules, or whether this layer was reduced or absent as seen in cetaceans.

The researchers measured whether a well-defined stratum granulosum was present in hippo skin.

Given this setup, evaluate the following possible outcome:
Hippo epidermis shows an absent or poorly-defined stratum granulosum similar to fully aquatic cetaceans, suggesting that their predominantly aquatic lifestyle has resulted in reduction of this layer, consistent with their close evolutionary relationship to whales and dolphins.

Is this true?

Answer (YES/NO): NO